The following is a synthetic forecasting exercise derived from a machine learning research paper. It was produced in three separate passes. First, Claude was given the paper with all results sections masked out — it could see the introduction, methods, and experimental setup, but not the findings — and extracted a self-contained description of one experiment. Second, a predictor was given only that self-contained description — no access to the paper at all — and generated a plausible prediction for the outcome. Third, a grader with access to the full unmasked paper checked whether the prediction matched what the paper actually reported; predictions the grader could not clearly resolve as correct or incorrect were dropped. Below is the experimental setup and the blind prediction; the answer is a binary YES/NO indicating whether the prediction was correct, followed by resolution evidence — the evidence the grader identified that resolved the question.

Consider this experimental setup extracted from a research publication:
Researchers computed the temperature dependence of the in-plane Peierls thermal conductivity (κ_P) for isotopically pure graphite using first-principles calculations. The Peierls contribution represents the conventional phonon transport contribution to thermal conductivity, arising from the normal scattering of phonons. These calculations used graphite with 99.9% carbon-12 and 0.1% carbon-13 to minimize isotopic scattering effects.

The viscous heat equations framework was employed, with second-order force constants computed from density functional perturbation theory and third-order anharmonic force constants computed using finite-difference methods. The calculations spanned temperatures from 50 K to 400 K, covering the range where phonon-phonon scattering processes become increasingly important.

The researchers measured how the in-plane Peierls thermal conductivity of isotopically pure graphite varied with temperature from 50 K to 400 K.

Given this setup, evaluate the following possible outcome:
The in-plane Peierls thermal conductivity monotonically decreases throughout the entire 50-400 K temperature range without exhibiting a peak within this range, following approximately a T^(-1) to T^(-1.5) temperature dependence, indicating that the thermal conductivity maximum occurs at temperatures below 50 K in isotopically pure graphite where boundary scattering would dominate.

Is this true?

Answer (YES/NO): NO